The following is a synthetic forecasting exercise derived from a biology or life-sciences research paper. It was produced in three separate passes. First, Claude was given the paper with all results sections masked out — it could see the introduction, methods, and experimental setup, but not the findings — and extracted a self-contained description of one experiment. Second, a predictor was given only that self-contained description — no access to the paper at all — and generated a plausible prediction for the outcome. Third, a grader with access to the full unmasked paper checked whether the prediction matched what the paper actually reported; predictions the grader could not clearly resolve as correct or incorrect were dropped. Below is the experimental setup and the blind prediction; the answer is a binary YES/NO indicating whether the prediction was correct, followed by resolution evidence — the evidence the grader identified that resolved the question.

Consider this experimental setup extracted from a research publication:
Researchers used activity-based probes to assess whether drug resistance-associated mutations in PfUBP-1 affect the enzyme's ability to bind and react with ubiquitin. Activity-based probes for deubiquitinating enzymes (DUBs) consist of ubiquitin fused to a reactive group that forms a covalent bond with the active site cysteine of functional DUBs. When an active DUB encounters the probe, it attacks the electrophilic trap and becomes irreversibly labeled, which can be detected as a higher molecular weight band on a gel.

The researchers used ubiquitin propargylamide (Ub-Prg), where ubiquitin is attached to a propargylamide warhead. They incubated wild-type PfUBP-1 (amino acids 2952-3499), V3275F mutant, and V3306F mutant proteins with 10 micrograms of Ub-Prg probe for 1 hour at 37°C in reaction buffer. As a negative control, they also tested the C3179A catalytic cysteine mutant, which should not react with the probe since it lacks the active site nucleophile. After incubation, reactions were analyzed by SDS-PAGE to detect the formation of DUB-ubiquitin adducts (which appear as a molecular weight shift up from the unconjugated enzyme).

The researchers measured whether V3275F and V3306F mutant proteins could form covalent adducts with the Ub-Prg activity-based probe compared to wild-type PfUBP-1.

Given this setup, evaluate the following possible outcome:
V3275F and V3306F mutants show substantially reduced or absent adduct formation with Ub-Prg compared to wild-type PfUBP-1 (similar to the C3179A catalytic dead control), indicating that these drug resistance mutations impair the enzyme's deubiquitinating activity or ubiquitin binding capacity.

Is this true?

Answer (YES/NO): NO